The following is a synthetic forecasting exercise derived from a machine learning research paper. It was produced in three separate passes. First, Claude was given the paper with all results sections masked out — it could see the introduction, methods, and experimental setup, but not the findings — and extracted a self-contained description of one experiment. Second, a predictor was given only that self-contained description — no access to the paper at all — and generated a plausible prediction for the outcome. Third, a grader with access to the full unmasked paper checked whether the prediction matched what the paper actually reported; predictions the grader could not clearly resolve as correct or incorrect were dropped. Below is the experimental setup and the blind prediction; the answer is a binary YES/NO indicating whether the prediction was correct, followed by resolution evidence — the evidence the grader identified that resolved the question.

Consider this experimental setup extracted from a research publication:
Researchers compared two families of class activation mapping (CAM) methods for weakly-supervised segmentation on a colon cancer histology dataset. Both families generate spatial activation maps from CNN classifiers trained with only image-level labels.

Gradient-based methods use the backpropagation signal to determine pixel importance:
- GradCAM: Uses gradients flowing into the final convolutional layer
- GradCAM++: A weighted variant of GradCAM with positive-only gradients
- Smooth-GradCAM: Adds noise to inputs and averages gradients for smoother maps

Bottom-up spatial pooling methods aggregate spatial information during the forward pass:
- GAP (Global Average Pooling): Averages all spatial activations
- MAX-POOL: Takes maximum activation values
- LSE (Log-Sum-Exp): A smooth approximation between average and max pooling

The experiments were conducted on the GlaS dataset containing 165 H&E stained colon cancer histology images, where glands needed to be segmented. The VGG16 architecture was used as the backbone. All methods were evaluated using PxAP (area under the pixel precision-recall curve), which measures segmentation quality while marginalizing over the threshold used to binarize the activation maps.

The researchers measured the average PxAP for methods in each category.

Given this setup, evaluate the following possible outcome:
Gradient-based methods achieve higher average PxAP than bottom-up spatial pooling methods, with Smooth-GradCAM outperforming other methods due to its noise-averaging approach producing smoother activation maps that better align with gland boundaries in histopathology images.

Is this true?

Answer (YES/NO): NO